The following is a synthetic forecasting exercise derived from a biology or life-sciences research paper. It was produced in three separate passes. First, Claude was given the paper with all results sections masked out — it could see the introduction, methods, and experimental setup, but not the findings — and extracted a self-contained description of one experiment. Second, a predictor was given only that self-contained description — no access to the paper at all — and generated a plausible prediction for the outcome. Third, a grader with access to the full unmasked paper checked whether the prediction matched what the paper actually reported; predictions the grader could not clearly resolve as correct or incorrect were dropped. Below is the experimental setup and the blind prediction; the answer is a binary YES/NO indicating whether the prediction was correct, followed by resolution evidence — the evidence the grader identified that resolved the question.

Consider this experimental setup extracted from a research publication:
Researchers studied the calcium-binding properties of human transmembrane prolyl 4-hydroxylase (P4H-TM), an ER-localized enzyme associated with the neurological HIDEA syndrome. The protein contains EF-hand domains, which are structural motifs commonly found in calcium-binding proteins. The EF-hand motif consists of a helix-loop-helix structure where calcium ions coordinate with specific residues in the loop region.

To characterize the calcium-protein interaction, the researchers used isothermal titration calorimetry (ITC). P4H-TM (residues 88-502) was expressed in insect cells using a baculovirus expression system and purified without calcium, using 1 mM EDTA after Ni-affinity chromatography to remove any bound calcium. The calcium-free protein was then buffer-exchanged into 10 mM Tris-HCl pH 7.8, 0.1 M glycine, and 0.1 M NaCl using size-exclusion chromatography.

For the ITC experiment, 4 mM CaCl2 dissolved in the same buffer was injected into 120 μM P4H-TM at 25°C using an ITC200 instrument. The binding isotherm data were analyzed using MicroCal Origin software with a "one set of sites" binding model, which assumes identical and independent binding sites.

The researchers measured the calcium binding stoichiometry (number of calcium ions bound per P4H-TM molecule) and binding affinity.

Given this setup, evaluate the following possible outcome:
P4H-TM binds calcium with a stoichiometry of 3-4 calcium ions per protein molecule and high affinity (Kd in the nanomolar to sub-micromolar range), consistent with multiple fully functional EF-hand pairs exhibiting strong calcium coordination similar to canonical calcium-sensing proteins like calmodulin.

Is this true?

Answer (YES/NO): NO